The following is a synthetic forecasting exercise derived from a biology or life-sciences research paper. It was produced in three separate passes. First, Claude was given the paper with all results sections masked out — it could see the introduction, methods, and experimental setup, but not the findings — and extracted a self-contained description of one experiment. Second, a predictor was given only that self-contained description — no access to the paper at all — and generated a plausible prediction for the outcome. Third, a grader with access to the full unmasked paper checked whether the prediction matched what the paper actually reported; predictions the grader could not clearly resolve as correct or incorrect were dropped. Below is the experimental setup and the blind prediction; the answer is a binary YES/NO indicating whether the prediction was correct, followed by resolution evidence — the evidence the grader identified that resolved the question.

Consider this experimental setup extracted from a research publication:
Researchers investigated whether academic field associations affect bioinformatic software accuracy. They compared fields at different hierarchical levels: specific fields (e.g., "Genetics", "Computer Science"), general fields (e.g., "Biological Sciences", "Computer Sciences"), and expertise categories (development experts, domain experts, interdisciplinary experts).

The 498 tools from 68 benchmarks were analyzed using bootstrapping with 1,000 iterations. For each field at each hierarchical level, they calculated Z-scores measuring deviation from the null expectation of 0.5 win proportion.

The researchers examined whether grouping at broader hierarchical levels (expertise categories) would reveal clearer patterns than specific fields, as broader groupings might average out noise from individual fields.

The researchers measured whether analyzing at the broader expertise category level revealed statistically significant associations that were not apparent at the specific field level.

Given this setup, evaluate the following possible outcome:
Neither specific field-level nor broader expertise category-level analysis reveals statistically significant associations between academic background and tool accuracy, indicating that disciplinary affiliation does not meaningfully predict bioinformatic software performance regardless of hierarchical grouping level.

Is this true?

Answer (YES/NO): YES